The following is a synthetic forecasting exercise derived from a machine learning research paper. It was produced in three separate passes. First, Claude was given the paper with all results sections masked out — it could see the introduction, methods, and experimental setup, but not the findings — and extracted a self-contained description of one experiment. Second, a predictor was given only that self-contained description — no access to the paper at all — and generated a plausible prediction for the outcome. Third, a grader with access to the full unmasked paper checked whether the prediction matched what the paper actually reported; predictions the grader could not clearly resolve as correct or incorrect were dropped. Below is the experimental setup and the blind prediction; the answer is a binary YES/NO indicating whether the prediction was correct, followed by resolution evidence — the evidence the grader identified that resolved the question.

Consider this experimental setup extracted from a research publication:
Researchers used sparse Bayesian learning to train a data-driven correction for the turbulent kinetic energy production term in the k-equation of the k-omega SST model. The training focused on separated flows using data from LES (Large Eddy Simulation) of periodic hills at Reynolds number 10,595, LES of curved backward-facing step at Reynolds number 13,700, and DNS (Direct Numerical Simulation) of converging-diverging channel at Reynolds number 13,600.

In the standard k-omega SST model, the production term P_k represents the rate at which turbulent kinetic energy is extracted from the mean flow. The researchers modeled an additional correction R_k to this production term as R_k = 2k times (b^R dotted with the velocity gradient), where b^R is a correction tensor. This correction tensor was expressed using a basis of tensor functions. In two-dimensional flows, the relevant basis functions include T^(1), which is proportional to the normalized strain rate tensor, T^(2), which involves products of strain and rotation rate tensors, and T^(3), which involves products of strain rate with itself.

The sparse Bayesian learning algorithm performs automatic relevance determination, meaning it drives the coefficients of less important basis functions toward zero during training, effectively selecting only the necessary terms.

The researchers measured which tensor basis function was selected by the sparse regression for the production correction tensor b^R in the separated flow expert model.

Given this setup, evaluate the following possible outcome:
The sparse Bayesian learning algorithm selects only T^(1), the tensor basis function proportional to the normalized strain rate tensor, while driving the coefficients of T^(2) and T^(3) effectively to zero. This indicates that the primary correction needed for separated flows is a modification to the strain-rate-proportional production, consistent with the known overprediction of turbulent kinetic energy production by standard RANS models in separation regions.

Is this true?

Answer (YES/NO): YES